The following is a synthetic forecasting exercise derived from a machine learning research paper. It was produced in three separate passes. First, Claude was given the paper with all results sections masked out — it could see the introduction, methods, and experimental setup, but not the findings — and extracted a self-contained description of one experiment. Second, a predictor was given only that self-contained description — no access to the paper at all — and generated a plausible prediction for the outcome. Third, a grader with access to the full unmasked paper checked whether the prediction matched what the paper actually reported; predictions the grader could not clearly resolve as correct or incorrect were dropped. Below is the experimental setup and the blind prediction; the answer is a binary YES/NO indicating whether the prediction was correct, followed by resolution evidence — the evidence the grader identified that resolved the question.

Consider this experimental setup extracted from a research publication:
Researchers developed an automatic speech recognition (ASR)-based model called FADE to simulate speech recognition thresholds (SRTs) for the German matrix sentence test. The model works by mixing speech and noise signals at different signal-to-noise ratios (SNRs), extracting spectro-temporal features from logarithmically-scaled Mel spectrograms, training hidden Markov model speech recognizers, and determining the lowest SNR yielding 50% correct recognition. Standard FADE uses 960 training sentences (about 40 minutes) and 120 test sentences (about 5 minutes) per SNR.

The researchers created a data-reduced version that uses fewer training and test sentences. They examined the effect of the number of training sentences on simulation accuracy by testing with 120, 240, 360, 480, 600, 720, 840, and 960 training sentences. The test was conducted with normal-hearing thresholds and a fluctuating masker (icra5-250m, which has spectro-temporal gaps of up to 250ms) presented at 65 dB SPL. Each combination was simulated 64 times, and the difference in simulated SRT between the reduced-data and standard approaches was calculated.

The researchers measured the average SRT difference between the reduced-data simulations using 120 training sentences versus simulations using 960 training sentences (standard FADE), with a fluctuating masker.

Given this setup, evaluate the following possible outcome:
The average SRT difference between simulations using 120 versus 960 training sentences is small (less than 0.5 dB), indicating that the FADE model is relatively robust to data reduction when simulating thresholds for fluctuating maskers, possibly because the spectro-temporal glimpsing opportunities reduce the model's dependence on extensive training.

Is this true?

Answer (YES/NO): NO